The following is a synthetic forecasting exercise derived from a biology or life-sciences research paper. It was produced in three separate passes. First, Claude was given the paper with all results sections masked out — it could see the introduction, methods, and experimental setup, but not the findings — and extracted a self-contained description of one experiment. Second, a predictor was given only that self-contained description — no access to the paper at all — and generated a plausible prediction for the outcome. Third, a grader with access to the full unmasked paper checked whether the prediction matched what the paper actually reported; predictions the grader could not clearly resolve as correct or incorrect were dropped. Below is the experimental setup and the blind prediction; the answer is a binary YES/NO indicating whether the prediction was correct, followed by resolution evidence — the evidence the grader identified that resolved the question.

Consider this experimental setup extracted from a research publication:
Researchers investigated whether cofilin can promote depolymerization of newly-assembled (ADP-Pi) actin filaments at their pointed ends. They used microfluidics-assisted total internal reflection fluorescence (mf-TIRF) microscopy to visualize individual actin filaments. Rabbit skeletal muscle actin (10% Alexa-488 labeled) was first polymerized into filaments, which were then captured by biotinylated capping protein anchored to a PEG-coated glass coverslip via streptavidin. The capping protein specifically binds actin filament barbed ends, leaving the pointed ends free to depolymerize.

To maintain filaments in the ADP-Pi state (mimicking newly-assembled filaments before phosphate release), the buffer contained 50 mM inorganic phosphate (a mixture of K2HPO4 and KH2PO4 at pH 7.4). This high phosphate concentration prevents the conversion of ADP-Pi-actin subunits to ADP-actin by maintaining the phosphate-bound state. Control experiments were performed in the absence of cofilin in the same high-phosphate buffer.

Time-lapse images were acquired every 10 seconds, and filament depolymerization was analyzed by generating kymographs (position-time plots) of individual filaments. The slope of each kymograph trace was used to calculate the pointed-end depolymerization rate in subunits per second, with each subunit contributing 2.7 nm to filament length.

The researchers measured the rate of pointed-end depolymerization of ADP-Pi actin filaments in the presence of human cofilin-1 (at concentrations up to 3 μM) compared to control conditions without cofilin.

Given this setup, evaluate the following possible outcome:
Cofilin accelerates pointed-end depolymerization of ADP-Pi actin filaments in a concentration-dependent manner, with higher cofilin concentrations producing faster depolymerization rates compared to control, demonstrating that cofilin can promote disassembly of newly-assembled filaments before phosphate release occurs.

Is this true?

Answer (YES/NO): YES